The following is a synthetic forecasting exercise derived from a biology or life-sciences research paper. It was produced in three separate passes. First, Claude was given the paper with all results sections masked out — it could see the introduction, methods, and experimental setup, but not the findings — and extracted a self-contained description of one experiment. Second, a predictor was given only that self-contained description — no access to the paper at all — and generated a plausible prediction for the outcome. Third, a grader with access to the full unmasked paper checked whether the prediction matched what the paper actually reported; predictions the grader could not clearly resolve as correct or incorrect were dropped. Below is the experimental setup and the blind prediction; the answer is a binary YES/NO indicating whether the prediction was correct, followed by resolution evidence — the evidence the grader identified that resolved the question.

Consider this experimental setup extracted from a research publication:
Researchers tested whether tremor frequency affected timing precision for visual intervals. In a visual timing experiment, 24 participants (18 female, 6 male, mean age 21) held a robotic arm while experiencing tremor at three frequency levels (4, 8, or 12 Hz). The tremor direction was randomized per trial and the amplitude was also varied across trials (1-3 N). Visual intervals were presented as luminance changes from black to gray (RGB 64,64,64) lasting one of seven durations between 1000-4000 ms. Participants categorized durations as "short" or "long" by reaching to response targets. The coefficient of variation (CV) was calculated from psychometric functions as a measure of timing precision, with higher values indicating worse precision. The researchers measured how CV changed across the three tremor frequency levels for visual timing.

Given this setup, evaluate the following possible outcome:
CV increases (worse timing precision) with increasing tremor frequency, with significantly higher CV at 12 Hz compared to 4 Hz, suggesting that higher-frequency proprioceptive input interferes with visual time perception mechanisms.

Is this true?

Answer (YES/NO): NO